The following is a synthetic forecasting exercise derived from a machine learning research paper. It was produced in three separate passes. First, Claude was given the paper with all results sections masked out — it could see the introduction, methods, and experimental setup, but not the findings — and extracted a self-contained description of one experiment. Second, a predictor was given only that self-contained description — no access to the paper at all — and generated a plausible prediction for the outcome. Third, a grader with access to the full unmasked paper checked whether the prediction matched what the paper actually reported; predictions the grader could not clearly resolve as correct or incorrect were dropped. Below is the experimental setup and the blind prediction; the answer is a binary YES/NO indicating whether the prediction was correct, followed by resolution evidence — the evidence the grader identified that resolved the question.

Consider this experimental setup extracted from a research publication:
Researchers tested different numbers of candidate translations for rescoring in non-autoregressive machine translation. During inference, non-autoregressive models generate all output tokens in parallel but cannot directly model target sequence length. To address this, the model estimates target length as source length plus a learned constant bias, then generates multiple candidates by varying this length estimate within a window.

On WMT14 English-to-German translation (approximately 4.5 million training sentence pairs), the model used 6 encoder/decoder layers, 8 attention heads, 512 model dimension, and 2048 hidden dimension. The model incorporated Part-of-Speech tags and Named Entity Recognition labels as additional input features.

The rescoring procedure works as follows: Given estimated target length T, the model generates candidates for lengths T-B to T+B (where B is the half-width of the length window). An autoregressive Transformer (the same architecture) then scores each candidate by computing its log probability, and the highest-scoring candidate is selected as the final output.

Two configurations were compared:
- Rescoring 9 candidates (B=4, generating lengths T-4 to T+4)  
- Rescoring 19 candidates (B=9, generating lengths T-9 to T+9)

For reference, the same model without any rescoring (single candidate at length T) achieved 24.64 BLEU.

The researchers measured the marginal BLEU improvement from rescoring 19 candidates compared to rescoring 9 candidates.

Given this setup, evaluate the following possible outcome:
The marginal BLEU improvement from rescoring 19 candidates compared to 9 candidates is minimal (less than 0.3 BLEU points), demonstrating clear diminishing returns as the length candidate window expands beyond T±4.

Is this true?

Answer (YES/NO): NO